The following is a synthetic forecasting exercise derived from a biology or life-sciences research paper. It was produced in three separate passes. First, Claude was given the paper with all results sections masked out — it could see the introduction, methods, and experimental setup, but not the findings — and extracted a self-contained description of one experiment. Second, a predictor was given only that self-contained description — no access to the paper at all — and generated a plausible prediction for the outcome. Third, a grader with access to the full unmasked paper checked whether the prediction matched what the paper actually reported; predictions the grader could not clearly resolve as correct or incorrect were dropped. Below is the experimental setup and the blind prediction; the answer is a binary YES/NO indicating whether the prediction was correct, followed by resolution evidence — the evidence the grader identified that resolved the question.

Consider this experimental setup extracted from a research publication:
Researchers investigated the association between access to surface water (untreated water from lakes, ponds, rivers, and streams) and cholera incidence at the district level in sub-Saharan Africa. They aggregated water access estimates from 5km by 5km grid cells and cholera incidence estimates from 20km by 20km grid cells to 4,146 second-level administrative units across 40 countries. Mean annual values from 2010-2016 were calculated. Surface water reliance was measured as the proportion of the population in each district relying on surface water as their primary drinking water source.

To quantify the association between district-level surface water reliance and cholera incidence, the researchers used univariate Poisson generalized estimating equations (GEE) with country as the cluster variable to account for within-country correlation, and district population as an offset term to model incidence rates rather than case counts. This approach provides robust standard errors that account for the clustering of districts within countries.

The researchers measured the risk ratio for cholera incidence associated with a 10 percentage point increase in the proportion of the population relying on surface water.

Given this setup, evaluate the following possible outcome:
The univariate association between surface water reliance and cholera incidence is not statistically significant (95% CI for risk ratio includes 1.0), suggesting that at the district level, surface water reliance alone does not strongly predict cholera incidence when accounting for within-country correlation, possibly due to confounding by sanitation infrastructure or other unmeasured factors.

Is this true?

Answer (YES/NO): YES